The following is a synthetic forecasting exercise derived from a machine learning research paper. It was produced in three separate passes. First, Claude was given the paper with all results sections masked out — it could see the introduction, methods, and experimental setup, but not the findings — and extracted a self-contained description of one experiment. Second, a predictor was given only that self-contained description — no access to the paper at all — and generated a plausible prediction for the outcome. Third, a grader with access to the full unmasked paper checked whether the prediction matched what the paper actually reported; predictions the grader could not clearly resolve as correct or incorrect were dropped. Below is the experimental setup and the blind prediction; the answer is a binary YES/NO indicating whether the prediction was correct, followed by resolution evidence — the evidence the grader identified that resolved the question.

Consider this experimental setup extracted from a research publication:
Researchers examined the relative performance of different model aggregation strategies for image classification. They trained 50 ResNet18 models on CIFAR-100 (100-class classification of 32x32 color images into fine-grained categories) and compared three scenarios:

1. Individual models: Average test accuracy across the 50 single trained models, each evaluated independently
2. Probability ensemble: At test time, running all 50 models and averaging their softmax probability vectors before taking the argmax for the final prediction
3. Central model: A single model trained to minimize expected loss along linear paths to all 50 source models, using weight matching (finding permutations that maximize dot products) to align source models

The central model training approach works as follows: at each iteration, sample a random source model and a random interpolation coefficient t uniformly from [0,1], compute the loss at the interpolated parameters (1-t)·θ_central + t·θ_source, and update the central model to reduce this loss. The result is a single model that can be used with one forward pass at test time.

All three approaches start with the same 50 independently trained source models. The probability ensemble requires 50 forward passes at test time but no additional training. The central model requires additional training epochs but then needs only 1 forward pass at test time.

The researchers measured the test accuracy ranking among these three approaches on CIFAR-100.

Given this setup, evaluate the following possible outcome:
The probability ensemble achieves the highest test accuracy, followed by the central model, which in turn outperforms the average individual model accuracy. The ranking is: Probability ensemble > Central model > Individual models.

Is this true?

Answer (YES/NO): YES